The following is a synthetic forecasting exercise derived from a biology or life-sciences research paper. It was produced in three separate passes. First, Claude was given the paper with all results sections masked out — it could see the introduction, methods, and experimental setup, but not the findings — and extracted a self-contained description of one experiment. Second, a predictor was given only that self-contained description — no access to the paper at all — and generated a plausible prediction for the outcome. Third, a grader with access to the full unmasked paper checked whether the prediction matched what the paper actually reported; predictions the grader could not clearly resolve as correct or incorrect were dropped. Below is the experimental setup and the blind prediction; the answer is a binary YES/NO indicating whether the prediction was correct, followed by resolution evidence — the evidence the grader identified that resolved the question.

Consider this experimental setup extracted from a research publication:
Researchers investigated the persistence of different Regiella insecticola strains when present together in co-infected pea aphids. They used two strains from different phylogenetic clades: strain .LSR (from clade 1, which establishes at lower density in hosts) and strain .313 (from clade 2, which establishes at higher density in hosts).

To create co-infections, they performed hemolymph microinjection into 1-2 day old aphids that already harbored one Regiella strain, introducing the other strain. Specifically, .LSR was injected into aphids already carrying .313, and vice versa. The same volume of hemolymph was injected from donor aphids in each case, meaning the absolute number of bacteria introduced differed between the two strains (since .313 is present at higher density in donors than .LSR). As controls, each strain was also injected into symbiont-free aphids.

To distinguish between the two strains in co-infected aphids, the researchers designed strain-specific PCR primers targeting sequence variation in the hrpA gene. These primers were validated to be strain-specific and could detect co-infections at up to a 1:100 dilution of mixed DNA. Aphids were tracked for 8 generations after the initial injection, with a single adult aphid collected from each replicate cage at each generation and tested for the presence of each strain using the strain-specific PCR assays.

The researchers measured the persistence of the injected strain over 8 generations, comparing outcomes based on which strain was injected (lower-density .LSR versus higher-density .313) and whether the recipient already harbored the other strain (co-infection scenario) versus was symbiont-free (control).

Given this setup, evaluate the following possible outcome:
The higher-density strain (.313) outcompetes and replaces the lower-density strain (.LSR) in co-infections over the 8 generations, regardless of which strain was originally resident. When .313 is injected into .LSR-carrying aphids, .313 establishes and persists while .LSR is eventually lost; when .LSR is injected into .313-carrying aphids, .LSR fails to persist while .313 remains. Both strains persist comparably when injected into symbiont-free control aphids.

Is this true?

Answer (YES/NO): NO